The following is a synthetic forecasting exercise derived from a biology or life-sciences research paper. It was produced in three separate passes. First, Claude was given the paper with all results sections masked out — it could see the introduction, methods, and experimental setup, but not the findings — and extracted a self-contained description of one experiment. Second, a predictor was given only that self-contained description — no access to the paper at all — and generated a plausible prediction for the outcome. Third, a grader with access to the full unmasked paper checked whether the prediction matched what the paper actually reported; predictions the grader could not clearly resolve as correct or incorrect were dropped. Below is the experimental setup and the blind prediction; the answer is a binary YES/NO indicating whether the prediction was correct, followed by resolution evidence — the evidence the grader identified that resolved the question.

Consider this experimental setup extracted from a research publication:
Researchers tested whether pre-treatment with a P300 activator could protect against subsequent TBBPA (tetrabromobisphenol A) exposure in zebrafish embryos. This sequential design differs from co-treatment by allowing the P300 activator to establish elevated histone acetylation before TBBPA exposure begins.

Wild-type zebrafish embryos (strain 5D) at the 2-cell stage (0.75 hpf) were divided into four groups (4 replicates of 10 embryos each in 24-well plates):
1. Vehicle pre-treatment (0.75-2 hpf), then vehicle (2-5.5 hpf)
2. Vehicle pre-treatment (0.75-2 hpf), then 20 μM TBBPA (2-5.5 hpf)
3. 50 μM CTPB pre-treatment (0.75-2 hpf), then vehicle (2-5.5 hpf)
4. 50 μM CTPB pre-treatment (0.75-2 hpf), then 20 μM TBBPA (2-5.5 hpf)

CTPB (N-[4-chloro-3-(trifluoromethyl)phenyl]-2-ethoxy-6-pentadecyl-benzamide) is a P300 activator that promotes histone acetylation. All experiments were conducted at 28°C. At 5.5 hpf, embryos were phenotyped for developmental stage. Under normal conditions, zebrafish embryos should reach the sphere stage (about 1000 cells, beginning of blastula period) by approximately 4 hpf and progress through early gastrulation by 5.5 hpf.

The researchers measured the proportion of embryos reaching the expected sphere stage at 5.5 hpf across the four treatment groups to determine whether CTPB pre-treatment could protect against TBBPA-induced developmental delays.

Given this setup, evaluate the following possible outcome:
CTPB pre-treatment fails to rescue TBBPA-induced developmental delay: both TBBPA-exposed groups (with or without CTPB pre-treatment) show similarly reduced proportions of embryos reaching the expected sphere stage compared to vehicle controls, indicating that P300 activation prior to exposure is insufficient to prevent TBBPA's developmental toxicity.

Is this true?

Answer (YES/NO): NO